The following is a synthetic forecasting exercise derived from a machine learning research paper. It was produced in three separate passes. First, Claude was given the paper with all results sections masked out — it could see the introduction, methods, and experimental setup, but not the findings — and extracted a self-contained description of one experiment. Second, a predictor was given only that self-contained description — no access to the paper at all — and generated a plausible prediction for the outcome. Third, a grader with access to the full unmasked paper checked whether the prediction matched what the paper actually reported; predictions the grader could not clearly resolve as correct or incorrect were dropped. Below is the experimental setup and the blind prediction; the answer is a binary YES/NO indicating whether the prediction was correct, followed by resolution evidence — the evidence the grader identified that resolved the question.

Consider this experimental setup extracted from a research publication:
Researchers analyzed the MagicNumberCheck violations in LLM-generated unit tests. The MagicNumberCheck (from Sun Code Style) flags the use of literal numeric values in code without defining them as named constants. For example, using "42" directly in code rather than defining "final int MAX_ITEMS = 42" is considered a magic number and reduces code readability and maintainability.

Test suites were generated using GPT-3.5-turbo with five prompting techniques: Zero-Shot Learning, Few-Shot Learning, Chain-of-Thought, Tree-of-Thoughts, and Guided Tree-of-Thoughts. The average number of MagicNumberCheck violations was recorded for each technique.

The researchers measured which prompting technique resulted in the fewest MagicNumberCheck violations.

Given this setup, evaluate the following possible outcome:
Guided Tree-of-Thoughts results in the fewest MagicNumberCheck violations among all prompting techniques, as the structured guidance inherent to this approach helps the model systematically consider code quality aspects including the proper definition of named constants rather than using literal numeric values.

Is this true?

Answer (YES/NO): YES